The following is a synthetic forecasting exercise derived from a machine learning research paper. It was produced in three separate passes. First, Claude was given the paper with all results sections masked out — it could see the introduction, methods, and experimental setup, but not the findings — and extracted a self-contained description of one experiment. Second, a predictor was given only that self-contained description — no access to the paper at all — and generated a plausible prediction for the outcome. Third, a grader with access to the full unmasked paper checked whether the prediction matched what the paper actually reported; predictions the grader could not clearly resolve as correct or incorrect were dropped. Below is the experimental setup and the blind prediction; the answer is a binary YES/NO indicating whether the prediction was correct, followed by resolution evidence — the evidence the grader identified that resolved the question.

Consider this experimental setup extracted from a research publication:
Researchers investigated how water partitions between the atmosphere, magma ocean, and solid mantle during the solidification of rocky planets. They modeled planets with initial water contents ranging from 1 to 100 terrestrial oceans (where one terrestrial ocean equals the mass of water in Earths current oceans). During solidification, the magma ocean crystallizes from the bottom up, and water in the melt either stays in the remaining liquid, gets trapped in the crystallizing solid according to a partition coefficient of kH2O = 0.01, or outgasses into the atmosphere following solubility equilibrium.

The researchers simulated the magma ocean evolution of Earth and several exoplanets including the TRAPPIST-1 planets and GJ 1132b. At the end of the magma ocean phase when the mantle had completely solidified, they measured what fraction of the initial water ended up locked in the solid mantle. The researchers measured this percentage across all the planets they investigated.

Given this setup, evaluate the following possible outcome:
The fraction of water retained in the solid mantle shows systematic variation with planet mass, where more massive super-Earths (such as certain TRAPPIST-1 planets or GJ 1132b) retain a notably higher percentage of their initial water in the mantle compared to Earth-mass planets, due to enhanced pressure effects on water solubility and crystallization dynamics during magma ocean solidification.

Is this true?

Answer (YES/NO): NO